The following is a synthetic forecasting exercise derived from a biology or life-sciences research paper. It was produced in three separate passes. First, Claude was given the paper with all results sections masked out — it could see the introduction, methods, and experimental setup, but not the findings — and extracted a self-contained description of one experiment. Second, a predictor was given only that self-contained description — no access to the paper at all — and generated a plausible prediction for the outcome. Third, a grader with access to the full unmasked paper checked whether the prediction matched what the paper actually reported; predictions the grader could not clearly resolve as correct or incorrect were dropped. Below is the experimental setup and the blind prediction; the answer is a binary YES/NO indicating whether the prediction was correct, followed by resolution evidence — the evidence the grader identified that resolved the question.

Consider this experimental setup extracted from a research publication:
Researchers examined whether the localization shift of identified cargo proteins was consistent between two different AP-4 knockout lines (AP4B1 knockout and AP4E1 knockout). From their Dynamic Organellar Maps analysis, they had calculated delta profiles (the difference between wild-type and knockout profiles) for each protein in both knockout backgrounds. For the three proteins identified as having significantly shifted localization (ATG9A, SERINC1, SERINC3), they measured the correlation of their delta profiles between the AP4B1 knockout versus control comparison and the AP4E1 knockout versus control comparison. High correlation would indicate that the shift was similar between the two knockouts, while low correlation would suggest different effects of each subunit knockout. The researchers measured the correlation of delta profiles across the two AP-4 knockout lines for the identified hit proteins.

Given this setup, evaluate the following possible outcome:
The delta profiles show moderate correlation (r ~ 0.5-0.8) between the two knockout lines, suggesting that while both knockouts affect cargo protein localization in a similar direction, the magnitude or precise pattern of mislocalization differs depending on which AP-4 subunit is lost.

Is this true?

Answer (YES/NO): NO